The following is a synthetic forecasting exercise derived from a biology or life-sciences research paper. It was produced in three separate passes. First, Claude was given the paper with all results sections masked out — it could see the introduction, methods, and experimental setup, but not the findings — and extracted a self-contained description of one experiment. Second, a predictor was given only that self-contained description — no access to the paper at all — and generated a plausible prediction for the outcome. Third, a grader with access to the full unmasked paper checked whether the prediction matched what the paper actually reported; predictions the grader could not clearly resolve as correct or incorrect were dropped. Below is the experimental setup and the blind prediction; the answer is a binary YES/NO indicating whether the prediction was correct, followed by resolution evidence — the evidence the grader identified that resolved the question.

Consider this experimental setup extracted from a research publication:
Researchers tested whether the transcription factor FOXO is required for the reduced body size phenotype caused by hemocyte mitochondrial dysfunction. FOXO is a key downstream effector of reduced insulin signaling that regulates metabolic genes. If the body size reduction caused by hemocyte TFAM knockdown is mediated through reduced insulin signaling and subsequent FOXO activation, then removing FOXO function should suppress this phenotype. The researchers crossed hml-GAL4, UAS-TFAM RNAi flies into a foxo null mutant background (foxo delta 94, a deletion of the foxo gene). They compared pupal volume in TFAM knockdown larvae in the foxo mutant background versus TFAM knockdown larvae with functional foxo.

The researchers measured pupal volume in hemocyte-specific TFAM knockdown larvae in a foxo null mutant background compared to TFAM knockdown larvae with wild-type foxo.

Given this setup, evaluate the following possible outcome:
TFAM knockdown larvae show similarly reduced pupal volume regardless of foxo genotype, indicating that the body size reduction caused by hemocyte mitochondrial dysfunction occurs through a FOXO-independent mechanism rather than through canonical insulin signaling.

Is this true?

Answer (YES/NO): NO